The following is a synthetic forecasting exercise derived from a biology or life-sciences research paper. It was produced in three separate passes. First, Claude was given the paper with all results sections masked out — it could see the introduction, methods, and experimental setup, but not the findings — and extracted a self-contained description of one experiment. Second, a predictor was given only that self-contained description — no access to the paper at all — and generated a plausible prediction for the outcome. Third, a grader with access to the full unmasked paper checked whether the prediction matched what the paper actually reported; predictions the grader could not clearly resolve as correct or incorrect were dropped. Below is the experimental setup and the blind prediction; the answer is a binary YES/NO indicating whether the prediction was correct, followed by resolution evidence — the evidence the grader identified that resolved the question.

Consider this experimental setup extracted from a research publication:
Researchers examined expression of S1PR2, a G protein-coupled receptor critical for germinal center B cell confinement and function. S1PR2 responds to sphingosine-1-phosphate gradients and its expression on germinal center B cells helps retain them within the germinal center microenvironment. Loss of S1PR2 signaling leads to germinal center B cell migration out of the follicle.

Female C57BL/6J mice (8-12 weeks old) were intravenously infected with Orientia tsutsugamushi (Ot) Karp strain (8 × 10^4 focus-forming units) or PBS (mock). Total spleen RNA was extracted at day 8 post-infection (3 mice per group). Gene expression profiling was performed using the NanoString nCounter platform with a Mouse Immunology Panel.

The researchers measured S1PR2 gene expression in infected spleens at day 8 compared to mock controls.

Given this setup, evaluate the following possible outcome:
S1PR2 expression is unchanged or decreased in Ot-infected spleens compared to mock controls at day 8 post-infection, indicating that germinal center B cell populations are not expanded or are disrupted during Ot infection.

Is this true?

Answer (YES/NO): YES